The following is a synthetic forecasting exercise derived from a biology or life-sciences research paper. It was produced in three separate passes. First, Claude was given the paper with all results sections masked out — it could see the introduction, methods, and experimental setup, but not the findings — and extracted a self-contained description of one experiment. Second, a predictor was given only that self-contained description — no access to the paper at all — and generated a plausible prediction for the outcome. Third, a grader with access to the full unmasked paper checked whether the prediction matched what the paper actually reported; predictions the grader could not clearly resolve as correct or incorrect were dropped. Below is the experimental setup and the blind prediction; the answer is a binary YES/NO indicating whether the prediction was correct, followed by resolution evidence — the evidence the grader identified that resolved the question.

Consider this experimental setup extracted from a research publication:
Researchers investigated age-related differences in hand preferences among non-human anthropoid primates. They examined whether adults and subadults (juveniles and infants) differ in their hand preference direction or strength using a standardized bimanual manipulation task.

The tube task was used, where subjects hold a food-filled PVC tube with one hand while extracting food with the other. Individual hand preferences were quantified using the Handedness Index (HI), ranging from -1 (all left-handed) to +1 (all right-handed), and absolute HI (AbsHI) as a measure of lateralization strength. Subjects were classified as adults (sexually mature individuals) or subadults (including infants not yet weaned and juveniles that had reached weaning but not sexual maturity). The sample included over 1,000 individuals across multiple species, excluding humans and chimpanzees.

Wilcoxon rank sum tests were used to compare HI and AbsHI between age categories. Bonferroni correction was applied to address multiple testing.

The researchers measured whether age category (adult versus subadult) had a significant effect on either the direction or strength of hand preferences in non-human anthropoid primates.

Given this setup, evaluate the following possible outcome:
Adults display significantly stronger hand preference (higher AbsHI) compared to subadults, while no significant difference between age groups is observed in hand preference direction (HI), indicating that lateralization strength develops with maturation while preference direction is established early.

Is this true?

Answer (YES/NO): YES